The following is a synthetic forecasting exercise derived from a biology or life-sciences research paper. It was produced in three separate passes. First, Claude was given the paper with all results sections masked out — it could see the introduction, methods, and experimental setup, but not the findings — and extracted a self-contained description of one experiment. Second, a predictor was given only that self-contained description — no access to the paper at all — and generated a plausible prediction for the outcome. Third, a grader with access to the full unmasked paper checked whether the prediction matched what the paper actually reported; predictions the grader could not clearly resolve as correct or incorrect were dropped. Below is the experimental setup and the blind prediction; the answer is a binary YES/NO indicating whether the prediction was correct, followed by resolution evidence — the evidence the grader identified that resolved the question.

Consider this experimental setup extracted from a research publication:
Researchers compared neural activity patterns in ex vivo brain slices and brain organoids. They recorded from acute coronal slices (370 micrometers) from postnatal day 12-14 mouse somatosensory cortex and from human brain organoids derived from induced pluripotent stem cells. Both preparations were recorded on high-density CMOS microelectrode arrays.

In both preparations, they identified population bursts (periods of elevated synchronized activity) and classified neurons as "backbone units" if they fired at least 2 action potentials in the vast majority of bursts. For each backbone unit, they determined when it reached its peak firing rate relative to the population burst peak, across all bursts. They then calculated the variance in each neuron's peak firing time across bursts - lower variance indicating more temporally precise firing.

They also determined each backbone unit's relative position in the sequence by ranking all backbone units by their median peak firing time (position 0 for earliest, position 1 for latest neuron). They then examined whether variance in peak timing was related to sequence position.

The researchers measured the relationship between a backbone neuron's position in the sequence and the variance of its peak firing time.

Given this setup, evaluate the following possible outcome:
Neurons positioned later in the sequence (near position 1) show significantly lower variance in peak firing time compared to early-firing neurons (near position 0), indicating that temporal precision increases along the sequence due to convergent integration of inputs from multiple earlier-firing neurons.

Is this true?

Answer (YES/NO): NO